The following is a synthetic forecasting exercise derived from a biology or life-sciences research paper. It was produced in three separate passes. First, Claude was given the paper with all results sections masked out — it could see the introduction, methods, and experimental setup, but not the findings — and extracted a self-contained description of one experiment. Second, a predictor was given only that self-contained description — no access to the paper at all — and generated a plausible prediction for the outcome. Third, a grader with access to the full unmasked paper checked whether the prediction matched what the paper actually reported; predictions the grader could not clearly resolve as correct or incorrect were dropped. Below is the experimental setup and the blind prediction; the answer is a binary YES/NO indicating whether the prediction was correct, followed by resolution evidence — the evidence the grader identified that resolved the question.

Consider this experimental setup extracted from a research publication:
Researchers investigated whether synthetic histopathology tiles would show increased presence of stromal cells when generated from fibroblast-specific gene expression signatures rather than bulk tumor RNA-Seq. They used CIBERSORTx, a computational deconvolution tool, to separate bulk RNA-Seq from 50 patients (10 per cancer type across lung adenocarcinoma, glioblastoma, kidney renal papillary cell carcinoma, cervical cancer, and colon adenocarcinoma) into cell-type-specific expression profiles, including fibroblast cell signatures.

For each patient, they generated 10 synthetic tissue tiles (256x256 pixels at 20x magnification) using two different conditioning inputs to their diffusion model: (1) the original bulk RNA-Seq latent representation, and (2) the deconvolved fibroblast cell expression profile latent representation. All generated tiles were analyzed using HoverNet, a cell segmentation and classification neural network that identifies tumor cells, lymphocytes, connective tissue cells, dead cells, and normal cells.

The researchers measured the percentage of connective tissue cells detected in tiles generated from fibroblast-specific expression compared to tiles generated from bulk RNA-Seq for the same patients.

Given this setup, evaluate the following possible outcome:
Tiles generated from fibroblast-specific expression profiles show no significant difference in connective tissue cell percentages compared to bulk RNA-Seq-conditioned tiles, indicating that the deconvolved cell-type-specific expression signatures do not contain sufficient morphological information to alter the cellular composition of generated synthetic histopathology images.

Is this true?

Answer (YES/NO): NO